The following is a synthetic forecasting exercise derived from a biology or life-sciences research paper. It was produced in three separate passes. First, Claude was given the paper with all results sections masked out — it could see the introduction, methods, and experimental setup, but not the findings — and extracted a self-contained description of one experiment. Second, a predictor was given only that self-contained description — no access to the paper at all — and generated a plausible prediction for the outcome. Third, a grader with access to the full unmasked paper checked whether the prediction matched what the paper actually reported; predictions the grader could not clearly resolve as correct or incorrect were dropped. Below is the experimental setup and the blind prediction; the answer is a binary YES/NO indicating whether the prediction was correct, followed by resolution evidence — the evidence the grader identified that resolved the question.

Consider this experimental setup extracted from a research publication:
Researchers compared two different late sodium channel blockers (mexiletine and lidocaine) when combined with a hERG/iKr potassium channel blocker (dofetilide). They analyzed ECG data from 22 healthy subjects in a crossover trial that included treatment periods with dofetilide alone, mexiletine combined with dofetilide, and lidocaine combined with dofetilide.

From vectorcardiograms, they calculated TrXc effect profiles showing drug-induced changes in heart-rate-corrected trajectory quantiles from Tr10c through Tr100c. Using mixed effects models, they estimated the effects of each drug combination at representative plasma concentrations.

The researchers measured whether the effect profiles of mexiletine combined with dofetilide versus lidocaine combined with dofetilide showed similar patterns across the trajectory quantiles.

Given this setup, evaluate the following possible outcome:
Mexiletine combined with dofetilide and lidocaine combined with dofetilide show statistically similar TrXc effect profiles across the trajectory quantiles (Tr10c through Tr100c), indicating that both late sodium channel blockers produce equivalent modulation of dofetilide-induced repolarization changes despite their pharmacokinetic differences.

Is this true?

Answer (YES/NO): NO